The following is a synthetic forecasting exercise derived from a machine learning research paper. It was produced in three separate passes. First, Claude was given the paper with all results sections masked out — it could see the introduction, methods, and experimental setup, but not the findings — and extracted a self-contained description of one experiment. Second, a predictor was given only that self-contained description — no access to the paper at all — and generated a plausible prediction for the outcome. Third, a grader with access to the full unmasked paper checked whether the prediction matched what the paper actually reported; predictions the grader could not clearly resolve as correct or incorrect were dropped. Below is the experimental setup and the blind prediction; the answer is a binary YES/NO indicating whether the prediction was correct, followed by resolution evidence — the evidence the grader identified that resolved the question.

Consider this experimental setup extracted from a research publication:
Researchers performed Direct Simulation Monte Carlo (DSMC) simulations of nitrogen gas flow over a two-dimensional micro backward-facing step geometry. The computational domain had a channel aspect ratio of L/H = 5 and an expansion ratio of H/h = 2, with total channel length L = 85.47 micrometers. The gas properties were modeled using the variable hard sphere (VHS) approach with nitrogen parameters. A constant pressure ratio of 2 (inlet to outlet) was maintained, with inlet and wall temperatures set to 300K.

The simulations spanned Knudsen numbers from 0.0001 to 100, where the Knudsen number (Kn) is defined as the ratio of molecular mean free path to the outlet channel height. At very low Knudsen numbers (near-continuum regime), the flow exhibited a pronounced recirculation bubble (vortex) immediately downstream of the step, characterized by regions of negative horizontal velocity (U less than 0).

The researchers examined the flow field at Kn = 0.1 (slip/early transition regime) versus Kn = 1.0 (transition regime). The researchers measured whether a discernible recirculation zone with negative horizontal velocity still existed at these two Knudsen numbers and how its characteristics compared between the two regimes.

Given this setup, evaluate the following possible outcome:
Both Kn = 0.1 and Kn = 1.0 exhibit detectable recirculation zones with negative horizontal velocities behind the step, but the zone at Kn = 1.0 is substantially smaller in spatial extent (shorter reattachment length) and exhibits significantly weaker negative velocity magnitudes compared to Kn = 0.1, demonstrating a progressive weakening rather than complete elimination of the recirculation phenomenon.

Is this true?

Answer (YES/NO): YES